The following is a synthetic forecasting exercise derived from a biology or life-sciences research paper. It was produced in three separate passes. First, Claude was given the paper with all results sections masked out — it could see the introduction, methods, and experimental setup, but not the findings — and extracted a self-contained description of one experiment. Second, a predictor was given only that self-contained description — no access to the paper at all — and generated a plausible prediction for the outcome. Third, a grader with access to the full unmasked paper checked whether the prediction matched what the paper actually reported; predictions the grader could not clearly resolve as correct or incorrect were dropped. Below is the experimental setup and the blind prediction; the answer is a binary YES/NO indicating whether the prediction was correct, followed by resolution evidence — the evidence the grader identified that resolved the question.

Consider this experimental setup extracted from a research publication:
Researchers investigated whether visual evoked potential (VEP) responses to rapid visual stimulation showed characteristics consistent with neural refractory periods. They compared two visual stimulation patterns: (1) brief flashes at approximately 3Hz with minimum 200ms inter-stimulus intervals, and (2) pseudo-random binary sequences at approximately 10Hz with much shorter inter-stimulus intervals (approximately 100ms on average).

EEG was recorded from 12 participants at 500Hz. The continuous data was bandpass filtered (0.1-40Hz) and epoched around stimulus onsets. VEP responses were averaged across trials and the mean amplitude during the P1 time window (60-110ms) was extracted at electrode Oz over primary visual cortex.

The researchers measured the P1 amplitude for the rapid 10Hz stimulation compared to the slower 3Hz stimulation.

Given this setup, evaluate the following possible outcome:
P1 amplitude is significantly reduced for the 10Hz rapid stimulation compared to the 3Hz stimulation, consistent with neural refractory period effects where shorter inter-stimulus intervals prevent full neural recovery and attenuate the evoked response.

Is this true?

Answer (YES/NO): YES